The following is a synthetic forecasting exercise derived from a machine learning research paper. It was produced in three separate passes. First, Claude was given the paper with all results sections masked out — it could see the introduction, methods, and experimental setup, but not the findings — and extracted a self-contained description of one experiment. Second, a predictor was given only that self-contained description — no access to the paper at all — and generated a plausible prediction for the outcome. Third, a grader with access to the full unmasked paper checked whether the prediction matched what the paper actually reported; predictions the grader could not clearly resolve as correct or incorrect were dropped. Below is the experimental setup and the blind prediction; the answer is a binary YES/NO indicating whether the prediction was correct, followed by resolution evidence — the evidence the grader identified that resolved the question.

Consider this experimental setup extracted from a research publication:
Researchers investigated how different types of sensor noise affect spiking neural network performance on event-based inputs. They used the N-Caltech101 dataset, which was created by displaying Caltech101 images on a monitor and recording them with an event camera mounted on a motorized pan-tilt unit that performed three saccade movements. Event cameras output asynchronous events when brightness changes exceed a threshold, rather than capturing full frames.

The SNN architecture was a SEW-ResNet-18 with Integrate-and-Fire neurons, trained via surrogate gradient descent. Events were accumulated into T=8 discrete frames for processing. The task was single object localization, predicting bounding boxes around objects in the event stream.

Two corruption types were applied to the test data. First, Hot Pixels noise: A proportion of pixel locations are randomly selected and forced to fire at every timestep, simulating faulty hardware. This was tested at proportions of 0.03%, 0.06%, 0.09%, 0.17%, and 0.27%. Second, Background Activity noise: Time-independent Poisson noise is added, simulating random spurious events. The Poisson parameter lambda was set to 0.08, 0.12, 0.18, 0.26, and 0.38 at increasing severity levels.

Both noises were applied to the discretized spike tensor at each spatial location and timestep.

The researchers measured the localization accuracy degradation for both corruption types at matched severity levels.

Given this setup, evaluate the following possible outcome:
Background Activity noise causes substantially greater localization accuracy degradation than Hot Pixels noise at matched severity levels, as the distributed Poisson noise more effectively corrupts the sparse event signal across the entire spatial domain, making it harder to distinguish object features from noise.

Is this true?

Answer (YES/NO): NO